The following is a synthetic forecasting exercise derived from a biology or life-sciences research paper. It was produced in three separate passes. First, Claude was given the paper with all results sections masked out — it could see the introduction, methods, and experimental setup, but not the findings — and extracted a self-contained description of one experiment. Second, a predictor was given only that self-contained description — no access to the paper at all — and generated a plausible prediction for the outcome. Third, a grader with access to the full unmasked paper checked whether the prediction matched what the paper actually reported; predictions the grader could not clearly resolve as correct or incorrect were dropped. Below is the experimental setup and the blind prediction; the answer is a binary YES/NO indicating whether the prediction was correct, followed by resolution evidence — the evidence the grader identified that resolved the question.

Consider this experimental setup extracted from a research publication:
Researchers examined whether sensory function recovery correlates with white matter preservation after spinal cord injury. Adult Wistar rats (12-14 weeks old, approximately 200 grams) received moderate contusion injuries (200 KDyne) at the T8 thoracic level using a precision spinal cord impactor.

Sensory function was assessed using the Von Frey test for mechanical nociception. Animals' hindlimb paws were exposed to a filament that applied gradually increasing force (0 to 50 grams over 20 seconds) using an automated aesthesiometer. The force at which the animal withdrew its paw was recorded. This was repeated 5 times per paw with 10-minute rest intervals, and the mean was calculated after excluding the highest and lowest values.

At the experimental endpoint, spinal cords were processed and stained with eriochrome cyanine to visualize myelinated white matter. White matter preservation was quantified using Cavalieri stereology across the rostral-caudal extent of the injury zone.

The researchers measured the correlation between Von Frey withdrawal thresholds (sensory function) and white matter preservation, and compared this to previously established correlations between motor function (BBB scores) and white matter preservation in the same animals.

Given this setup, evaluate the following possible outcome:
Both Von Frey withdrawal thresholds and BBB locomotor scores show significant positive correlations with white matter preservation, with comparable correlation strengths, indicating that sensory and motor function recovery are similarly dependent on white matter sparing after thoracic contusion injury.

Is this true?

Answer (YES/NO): NO